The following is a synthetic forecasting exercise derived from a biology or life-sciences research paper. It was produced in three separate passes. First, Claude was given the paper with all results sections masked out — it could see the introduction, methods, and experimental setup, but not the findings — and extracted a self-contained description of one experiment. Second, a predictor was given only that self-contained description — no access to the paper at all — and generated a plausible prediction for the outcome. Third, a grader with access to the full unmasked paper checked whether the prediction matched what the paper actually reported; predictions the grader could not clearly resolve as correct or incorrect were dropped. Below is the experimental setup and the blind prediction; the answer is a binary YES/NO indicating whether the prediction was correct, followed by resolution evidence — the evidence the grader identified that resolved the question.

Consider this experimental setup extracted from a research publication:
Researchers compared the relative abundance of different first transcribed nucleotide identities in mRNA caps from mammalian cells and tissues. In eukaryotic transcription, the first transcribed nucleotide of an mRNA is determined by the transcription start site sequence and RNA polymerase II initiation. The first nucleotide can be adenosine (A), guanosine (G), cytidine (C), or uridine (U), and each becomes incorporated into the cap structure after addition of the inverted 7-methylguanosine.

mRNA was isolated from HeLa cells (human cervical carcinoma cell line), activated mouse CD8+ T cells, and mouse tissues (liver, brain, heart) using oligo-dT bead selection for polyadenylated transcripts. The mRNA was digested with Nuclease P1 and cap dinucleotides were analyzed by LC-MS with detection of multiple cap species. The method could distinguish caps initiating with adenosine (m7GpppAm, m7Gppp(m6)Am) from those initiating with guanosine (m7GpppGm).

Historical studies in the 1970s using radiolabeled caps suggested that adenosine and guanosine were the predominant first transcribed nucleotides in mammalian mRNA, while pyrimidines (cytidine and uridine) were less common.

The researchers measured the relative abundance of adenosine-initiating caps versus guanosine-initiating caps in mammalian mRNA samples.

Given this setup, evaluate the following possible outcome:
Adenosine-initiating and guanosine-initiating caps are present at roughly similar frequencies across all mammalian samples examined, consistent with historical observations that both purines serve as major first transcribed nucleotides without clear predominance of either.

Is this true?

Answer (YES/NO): NO